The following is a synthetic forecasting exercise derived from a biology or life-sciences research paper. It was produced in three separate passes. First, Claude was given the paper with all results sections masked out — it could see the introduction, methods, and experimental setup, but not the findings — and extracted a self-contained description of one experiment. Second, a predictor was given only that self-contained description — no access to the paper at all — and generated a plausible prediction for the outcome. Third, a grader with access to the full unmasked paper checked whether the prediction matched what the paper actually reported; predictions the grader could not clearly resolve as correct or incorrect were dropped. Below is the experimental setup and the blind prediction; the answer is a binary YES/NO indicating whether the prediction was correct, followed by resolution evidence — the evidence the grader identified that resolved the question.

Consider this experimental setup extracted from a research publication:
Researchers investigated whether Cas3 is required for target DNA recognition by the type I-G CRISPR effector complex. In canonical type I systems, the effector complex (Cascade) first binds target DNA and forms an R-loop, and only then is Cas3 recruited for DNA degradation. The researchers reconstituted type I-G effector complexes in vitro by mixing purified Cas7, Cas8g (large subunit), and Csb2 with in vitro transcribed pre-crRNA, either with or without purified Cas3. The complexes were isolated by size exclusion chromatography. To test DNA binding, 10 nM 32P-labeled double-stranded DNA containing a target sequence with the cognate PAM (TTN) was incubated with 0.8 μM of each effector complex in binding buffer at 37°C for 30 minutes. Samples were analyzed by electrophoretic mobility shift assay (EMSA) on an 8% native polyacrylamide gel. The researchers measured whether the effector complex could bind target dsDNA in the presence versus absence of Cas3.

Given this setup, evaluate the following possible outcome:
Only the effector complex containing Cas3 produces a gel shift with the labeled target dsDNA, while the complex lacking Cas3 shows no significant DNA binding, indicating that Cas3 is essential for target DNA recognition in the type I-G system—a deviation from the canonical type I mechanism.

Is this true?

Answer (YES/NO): NO